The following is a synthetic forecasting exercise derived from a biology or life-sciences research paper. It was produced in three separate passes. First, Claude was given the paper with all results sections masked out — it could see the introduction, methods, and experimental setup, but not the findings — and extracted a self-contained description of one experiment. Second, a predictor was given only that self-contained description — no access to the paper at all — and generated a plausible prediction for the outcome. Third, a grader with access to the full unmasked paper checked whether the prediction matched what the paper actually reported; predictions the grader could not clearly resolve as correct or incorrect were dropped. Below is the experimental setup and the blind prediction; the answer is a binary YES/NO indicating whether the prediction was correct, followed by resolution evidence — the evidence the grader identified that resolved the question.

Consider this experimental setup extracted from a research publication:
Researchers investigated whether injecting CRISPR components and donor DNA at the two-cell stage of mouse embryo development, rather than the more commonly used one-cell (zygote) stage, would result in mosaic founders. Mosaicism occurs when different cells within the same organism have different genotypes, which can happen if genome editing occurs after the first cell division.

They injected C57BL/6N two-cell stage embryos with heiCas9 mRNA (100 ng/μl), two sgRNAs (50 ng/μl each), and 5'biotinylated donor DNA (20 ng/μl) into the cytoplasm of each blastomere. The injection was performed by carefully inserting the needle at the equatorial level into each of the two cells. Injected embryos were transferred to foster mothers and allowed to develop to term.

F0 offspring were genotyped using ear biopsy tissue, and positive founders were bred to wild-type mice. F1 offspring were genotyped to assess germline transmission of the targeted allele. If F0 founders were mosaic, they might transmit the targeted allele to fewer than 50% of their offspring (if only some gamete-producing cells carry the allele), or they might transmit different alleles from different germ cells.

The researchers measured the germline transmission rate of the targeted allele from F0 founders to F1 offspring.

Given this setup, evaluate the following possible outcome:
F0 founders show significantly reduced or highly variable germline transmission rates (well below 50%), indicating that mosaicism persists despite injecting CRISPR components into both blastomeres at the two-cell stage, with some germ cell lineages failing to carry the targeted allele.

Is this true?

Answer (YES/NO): NO